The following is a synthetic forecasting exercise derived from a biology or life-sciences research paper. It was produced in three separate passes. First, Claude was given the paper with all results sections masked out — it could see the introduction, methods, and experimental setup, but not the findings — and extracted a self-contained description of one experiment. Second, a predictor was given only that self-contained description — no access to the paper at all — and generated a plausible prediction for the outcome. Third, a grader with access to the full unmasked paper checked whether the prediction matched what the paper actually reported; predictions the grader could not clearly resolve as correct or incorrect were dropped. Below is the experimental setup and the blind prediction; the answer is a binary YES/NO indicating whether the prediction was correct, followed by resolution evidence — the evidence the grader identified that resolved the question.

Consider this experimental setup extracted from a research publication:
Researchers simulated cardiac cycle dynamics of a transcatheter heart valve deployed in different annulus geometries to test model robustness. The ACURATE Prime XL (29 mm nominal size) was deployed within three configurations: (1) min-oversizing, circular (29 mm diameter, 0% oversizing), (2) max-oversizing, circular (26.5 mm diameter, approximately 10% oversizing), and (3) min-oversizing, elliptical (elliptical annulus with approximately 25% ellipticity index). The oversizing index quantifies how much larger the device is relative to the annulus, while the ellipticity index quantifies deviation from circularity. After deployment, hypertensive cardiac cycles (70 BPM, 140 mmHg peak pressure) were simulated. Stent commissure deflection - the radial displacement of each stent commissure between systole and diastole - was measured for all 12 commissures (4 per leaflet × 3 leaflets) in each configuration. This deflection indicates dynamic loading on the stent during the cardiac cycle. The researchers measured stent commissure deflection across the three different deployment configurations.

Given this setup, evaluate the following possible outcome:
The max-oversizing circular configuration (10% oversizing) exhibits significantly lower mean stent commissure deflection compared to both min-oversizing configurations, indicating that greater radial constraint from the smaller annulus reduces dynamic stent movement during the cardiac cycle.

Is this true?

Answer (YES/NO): NO